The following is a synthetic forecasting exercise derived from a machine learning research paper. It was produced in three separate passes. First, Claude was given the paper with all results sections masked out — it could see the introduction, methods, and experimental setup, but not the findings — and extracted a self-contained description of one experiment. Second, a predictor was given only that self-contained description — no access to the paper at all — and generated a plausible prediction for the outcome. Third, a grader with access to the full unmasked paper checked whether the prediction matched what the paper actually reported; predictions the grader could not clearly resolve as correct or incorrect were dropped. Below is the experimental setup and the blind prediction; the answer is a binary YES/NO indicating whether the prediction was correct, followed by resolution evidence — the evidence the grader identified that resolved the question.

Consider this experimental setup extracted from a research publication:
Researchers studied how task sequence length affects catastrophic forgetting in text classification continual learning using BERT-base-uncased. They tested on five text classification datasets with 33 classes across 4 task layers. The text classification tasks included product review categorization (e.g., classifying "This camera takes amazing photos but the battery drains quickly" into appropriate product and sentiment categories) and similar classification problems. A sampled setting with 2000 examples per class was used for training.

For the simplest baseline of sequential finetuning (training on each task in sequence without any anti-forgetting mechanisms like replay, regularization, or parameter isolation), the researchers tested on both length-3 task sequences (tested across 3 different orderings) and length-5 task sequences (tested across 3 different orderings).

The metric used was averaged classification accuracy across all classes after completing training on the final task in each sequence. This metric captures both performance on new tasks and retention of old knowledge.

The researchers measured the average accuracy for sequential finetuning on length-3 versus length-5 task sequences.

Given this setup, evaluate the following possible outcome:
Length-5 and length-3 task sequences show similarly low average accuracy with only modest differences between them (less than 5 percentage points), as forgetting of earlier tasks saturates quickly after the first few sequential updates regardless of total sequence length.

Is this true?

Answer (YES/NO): YES